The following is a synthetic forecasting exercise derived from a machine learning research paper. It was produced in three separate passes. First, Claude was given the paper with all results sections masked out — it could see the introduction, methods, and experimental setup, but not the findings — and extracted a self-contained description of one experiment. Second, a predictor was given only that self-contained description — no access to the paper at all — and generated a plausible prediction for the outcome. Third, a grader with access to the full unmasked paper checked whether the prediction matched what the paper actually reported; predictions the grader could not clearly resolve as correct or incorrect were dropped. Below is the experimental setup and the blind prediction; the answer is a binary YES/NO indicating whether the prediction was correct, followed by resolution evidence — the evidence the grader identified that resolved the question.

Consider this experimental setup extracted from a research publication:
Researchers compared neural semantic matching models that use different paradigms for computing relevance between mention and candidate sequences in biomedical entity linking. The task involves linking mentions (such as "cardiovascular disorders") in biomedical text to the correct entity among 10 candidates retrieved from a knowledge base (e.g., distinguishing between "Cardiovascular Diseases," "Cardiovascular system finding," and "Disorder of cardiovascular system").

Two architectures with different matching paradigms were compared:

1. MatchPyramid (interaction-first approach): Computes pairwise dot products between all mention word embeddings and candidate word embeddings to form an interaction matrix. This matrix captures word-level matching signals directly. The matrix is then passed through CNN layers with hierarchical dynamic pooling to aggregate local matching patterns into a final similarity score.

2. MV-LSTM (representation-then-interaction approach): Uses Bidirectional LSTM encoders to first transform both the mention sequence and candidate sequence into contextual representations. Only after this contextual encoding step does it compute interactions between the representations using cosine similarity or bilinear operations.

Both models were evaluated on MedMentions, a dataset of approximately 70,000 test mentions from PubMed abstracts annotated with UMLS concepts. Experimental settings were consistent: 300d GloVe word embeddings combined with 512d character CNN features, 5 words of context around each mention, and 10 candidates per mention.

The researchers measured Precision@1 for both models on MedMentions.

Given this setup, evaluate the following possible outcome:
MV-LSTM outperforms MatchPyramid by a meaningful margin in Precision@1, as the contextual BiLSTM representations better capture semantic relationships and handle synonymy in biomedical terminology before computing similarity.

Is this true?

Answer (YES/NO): YES